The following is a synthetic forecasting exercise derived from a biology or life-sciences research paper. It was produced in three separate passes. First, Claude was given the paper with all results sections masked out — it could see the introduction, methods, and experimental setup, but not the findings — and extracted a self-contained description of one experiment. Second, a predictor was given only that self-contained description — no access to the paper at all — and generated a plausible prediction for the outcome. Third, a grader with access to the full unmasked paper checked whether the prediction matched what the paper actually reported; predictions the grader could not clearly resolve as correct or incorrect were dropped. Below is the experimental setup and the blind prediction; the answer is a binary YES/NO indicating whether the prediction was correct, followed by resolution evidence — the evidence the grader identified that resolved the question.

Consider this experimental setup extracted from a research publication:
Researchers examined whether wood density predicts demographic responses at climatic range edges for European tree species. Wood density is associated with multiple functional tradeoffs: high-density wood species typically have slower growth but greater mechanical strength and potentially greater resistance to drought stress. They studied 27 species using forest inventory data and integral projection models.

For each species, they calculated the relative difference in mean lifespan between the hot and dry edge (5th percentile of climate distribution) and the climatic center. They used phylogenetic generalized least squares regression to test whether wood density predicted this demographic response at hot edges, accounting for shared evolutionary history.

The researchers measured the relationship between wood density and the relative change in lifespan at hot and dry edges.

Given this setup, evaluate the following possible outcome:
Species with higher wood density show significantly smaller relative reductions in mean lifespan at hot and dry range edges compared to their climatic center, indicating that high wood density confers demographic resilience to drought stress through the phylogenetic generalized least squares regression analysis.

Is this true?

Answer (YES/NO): NO